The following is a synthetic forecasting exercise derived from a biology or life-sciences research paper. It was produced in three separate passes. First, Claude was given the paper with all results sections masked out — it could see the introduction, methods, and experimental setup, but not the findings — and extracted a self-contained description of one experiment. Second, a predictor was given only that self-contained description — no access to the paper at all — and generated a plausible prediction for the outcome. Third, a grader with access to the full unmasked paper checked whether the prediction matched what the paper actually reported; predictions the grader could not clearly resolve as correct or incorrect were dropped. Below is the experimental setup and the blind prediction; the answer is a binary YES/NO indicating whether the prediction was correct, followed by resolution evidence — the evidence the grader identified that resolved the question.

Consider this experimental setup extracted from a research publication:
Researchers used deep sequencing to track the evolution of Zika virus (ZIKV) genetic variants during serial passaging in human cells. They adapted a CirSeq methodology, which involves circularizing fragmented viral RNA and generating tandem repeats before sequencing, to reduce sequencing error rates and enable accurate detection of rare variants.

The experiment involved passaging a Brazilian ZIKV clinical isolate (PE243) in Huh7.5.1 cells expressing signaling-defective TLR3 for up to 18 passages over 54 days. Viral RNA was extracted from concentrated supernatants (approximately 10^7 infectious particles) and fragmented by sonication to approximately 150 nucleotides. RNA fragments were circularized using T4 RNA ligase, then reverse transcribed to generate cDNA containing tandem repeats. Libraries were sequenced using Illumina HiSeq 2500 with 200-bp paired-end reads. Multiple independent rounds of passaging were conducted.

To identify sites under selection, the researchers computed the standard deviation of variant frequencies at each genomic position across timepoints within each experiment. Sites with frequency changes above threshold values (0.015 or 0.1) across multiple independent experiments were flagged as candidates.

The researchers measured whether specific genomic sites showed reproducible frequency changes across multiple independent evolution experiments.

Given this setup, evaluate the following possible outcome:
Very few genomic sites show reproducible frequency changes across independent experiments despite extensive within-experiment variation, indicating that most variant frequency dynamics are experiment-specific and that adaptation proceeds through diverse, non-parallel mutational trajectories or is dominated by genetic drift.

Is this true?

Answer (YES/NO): NO